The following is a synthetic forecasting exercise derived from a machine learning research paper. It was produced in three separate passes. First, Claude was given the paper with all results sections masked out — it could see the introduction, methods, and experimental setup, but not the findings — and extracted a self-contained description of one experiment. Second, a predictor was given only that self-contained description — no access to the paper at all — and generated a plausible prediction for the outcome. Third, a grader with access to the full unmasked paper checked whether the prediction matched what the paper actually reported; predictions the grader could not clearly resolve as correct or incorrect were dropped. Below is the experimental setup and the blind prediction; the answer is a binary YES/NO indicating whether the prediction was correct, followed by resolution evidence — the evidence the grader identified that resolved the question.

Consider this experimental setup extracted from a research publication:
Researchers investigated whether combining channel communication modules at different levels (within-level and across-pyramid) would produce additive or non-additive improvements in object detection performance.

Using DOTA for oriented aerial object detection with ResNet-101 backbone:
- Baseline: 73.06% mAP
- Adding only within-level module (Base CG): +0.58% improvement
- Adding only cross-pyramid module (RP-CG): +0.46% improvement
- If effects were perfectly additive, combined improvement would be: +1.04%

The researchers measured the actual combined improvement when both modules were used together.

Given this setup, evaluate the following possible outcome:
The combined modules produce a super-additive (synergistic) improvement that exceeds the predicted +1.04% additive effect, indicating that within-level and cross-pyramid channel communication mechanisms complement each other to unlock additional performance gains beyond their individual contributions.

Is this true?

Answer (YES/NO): YES